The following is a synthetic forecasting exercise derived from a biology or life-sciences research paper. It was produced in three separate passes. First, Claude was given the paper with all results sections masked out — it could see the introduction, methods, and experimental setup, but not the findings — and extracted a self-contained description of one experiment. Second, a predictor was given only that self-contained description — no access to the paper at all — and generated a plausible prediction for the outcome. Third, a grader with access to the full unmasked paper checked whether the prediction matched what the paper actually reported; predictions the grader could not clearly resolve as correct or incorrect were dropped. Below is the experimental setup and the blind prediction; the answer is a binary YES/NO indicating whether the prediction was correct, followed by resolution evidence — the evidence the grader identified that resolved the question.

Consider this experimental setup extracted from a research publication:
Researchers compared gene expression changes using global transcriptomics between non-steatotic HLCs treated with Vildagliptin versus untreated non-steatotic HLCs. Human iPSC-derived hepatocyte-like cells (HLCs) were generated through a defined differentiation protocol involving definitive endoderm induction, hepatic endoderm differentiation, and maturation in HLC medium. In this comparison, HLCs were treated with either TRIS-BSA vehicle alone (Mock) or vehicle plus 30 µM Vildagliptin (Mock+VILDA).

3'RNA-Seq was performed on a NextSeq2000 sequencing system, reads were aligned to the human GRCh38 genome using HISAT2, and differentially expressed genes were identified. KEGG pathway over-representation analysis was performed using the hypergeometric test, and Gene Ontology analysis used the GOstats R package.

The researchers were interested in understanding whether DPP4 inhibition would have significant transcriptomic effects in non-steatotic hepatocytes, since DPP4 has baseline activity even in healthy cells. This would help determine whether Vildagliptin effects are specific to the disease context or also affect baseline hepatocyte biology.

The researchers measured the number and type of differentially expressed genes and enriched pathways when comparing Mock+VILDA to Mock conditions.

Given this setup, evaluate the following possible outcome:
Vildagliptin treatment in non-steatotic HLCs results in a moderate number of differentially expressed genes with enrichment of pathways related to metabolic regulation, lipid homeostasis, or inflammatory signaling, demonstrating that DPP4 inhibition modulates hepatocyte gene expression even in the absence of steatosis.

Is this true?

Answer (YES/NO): YES